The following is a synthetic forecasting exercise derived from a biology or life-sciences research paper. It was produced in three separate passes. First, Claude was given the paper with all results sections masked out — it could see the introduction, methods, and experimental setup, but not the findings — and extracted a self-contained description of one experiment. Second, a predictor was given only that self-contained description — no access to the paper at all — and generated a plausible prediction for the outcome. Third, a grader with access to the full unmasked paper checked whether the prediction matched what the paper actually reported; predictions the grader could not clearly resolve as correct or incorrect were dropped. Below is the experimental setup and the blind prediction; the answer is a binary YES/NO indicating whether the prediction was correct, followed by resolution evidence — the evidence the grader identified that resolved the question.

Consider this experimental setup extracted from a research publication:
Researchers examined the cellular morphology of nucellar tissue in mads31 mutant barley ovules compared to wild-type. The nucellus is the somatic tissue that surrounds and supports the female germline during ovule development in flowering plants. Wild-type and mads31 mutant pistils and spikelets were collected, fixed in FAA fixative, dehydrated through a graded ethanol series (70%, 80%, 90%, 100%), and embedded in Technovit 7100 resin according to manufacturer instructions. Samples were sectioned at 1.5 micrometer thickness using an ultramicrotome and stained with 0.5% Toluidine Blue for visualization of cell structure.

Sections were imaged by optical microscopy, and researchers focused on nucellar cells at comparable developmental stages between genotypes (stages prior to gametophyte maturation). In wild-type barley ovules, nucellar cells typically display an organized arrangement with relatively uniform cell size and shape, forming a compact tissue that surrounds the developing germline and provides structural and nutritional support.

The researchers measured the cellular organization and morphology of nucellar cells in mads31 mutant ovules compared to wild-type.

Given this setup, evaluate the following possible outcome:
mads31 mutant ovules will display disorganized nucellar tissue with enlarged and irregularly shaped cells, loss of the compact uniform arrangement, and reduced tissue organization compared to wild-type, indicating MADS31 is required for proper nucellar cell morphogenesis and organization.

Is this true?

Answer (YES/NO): NO